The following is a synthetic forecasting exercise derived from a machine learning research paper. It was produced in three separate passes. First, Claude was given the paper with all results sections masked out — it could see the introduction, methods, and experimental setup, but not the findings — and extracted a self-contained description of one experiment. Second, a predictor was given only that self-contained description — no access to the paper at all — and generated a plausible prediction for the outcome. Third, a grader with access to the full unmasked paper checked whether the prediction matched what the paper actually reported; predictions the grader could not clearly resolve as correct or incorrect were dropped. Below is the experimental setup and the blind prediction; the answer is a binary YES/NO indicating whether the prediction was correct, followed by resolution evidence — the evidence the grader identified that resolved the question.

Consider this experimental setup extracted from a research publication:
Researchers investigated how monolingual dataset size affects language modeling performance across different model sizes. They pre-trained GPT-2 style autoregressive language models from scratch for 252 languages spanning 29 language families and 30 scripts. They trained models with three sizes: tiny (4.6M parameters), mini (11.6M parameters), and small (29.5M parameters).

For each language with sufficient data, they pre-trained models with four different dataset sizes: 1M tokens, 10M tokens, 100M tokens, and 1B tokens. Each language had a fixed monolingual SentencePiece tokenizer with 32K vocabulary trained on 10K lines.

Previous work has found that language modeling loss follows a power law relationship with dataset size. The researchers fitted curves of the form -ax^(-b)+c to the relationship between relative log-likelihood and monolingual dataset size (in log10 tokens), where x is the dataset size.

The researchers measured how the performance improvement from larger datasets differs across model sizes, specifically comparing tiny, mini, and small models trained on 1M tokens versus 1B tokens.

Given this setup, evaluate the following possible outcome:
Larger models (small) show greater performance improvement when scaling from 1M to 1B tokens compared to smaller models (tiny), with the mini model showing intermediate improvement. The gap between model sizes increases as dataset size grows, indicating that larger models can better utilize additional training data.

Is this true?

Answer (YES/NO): YES